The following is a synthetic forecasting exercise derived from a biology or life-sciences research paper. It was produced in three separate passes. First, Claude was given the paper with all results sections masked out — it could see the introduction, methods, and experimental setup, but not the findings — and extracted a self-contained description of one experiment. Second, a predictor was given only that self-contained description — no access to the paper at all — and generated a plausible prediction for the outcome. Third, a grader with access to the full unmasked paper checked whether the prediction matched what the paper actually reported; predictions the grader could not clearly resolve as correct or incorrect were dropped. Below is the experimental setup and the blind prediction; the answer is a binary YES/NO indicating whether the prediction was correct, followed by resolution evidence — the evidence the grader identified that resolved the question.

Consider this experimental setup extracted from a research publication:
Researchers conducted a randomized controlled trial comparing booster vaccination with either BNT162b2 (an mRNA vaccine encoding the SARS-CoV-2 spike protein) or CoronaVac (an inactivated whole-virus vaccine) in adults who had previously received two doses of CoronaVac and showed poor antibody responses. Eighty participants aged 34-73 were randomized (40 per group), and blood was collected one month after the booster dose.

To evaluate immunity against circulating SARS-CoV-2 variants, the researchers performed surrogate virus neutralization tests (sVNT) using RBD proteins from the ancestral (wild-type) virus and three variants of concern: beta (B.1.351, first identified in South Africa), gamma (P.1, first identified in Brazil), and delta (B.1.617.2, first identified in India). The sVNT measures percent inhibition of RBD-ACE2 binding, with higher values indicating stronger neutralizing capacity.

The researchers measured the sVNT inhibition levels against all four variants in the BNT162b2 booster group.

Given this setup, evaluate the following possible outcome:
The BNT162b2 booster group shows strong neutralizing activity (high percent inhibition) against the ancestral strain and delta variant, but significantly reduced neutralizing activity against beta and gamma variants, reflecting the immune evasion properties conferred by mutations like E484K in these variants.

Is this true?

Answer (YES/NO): NO